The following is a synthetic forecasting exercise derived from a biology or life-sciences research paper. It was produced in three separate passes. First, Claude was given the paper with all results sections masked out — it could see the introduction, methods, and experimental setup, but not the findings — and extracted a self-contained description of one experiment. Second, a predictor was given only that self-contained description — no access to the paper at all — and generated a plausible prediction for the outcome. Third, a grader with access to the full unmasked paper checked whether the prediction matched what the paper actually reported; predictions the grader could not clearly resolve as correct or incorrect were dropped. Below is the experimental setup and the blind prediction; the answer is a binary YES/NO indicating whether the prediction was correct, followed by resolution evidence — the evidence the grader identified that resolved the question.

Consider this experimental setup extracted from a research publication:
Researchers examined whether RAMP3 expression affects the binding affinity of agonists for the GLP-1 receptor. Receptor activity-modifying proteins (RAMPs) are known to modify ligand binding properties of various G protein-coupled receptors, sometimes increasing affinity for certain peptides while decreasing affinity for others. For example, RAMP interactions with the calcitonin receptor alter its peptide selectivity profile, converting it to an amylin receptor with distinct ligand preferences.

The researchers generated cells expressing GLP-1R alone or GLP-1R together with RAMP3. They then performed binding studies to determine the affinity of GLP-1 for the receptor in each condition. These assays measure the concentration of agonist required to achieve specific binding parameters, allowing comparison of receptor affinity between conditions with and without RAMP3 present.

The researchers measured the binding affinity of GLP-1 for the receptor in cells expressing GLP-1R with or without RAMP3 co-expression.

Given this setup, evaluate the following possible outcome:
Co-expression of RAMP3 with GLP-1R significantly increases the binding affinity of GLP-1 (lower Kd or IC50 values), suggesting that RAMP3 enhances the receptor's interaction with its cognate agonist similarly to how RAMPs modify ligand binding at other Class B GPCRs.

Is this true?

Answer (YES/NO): NO